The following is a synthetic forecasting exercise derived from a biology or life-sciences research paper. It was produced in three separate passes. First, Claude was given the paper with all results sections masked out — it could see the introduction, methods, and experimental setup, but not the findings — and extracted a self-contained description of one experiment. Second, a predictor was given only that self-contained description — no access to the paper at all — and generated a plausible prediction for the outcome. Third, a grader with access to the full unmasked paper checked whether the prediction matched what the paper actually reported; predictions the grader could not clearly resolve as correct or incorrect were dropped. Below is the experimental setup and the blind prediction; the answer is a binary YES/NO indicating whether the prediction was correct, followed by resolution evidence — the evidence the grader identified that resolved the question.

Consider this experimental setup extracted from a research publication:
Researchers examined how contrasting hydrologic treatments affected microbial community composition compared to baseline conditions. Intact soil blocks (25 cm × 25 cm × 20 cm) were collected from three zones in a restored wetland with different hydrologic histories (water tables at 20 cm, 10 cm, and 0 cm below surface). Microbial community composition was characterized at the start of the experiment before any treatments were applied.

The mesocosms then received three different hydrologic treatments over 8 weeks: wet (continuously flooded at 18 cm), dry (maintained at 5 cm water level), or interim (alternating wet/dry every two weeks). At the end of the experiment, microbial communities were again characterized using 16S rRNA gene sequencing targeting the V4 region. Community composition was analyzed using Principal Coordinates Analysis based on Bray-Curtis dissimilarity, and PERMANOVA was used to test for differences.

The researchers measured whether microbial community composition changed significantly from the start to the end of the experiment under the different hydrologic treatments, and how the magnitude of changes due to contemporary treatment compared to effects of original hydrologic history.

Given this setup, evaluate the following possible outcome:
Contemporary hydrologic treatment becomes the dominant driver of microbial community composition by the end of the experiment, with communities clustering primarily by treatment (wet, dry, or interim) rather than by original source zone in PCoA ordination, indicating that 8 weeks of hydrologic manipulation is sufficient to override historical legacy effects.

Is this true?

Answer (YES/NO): NO